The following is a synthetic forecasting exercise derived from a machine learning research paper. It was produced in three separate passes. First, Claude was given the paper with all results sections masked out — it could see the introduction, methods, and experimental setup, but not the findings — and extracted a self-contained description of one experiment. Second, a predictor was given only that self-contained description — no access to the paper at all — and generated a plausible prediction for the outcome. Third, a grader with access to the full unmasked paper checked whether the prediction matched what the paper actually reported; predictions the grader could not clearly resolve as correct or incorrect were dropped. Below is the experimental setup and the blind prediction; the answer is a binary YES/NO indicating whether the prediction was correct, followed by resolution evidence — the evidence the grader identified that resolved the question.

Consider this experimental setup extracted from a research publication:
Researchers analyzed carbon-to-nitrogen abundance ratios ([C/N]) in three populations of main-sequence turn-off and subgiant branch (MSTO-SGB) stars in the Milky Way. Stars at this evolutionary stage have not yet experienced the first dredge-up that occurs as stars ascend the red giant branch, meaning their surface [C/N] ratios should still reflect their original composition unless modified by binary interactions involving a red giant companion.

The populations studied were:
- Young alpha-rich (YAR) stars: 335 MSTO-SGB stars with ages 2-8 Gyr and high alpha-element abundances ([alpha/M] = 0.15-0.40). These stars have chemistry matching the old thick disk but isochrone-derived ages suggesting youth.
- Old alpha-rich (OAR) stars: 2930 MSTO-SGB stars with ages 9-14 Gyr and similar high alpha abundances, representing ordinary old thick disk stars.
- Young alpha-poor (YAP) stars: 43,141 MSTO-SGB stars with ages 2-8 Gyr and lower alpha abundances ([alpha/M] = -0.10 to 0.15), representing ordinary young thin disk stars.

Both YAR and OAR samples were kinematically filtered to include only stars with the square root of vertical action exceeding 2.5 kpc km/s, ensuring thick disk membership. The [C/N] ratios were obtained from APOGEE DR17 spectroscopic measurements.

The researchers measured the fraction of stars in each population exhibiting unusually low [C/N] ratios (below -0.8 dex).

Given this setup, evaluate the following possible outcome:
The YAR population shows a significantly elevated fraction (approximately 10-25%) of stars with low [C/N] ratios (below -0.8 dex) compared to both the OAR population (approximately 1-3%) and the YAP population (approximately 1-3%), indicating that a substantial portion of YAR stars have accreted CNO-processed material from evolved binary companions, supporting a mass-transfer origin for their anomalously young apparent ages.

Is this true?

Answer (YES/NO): YES